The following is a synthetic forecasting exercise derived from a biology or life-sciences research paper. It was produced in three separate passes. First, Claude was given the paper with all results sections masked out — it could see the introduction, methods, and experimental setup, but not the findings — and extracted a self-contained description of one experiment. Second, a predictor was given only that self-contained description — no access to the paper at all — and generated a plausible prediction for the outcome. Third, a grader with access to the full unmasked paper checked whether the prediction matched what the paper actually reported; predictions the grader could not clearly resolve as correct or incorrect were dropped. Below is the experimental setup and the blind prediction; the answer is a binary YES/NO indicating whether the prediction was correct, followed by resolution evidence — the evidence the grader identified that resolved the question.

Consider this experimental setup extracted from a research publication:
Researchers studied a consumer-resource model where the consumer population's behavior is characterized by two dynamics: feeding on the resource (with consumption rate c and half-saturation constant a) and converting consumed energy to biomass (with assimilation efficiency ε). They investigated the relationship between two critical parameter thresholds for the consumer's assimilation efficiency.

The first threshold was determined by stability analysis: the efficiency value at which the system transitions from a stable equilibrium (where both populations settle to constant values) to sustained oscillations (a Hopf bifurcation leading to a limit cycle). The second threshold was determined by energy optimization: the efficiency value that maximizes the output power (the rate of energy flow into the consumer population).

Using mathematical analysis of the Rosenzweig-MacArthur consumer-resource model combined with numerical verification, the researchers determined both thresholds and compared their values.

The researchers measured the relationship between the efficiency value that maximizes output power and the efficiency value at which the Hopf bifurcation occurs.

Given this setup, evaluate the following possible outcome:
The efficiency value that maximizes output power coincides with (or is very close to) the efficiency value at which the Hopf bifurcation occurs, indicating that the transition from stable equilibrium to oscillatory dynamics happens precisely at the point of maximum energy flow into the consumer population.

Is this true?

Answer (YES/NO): YES